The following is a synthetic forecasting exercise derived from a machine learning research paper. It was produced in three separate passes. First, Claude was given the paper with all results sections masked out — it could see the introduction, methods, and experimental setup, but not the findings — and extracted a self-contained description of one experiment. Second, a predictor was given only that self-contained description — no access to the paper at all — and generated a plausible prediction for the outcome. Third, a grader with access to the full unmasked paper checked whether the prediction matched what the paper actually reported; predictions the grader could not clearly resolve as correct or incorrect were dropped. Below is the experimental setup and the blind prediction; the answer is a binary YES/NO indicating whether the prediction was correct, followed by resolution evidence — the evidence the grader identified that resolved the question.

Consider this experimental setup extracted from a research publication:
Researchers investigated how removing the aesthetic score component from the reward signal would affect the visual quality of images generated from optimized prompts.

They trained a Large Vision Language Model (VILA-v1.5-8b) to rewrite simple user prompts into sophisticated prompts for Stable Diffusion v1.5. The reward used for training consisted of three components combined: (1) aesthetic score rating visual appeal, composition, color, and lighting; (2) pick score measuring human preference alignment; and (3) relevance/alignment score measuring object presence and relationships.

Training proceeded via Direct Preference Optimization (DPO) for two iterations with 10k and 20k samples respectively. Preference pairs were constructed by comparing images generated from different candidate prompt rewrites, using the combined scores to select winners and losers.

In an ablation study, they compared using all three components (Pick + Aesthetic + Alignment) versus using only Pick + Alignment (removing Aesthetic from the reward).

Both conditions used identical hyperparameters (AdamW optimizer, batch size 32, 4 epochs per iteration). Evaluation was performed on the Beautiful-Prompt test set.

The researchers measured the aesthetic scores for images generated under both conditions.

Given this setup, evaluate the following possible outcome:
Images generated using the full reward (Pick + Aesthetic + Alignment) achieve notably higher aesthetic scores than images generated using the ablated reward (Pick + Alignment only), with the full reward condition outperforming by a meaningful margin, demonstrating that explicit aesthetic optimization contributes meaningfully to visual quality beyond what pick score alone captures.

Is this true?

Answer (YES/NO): NO